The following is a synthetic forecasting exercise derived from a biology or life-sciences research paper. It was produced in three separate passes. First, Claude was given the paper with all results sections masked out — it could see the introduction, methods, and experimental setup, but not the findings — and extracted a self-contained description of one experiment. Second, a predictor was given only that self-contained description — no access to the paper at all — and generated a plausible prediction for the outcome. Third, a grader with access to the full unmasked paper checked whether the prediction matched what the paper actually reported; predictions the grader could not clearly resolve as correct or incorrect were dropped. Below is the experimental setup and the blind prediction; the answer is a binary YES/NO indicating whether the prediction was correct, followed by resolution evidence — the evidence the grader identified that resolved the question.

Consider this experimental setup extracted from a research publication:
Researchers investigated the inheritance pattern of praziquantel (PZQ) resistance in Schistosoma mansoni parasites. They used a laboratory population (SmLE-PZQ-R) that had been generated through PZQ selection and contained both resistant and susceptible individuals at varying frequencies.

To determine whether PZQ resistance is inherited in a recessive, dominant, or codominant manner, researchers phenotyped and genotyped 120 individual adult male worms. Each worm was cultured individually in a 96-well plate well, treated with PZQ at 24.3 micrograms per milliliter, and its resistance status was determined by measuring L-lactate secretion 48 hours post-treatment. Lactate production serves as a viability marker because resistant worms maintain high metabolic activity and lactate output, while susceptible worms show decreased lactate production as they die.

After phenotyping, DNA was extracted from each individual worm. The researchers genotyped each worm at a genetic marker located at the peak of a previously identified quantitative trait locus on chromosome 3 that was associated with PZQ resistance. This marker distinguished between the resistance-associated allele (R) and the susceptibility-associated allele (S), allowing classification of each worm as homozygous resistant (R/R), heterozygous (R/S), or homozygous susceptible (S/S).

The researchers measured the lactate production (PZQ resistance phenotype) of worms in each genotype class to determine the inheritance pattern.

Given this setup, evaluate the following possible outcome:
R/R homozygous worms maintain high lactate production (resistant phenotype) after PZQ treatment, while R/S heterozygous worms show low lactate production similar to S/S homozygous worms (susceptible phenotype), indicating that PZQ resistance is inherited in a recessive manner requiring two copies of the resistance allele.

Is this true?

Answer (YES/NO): YES